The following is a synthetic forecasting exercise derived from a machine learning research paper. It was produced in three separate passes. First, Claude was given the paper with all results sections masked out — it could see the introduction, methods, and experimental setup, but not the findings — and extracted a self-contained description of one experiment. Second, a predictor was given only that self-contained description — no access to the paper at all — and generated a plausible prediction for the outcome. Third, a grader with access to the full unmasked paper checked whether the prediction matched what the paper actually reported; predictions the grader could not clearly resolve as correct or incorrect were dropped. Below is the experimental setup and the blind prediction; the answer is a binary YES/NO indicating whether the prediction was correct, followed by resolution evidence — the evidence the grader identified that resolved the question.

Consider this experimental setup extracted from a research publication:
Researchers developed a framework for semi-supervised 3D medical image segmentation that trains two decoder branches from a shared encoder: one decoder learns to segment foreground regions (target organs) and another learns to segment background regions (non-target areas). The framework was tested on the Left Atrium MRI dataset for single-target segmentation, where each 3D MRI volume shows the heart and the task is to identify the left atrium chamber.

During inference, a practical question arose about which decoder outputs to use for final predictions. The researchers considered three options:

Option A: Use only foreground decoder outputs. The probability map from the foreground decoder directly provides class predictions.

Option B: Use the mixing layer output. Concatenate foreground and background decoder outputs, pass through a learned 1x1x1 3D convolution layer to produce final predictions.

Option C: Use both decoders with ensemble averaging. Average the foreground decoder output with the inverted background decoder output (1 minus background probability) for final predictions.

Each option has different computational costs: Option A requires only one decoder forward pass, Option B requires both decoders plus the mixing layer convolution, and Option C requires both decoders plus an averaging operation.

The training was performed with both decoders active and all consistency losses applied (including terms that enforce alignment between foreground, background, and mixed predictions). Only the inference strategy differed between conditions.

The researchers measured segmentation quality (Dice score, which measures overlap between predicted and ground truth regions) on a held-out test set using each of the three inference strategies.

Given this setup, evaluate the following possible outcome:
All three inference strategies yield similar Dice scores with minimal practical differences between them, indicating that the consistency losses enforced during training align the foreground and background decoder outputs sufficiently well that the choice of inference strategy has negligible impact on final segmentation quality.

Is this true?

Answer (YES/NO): NO